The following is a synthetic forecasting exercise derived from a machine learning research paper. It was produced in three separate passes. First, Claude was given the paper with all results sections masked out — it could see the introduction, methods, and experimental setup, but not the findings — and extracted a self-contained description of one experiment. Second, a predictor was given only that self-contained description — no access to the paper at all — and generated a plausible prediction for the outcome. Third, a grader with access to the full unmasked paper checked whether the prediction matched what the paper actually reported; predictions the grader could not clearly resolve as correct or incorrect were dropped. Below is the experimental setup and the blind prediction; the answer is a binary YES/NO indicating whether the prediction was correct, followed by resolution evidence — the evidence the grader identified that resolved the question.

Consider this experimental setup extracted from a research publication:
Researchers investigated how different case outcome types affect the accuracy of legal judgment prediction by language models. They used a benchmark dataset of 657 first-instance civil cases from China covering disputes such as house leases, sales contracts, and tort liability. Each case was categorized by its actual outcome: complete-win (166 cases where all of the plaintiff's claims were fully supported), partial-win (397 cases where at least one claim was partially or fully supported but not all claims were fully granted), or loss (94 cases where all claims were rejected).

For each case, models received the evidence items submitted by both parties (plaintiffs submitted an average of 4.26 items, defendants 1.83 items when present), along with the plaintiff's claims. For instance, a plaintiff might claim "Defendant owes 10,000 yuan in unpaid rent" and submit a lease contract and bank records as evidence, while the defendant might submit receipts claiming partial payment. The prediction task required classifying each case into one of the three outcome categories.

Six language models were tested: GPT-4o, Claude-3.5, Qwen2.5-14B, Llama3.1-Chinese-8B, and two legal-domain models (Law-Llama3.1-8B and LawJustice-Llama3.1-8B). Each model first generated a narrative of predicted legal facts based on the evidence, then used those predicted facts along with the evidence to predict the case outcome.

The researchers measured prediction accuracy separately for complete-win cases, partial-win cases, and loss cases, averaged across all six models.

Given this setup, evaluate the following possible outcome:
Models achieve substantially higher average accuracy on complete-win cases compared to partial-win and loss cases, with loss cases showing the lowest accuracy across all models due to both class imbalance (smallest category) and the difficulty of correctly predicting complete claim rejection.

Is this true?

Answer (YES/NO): YES